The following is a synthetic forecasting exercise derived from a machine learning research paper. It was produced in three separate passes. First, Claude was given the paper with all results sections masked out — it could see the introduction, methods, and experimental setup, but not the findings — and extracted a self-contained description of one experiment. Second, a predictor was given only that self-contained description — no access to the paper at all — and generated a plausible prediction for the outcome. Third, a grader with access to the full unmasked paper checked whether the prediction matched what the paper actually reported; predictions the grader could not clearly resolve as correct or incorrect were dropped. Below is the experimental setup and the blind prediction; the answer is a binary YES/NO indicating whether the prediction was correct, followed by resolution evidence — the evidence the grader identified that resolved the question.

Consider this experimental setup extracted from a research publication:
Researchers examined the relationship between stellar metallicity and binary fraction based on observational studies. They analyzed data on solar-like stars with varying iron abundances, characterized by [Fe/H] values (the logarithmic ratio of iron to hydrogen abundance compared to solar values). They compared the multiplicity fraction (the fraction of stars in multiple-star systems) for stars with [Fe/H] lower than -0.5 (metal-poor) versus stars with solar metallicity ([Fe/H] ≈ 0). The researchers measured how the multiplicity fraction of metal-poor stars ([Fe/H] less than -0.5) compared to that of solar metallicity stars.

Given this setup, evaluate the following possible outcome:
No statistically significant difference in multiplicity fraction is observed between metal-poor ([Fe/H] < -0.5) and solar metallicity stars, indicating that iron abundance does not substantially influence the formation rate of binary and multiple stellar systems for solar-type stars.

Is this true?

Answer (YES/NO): NO